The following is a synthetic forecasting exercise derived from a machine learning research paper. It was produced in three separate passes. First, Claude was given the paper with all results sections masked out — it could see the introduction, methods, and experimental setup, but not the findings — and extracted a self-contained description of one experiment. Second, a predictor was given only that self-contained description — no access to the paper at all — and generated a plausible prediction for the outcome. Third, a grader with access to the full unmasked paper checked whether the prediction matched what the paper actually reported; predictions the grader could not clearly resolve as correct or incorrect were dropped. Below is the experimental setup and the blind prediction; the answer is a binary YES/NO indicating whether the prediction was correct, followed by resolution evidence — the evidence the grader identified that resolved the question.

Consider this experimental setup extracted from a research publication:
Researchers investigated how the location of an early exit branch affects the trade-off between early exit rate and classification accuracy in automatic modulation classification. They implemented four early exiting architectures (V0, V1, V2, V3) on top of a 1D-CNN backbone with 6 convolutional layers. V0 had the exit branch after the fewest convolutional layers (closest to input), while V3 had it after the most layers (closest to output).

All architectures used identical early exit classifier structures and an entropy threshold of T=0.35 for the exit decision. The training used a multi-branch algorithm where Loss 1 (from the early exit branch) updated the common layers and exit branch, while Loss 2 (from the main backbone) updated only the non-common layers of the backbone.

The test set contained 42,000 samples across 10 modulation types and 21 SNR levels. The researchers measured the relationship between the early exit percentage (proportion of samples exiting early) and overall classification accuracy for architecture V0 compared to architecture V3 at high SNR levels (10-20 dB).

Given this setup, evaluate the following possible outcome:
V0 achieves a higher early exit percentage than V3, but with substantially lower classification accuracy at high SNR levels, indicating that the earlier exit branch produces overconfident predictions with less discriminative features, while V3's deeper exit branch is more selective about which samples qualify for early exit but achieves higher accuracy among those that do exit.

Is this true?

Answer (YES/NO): NO